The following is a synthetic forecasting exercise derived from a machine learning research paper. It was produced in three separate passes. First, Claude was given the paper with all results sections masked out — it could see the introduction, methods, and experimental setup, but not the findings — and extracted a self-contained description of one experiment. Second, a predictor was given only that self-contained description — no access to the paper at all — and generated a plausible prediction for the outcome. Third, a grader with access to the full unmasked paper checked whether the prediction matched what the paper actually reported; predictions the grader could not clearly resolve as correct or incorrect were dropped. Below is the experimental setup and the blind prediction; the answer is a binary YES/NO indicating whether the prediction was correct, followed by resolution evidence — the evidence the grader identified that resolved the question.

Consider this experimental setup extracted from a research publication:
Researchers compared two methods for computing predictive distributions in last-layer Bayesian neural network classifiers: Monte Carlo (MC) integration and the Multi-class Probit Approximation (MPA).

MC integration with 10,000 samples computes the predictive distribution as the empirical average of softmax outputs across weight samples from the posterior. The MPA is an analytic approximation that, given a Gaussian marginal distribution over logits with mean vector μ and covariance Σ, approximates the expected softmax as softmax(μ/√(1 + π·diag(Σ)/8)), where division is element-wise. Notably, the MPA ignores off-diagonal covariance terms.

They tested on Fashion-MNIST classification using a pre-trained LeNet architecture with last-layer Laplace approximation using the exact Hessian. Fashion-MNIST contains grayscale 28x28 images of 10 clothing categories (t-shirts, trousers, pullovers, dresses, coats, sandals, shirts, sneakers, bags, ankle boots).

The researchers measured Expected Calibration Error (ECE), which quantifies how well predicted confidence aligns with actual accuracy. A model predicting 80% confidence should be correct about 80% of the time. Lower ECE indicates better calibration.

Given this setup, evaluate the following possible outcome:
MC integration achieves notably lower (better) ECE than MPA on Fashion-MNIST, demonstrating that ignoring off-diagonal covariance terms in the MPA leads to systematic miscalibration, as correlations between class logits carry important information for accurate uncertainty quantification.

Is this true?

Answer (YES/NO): NO